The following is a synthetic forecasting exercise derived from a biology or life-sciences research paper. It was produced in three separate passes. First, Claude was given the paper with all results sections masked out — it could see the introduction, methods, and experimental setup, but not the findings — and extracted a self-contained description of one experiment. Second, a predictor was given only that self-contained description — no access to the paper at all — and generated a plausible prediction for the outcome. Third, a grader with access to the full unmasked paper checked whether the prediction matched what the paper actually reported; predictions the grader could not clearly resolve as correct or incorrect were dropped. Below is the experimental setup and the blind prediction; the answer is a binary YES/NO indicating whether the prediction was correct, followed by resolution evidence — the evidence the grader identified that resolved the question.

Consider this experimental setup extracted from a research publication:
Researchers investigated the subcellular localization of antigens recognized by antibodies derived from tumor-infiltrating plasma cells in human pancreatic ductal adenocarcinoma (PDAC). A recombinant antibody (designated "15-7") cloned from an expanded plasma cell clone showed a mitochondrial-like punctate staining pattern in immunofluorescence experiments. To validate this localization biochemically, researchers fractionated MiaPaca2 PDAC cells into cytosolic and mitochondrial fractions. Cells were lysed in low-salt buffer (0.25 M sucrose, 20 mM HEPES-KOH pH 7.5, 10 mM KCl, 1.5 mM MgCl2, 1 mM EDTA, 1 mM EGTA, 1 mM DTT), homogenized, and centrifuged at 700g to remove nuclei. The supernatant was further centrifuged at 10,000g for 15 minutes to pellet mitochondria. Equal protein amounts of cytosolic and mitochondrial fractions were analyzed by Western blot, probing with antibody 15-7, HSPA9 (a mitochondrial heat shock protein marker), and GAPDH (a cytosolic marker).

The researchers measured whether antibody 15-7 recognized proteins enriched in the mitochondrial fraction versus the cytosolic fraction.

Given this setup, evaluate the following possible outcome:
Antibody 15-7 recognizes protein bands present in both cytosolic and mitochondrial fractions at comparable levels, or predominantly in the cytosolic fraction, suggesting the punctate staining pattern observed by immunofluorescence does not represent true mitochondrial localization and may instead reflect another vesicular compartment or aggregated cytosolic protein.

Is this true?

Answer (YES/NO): NO